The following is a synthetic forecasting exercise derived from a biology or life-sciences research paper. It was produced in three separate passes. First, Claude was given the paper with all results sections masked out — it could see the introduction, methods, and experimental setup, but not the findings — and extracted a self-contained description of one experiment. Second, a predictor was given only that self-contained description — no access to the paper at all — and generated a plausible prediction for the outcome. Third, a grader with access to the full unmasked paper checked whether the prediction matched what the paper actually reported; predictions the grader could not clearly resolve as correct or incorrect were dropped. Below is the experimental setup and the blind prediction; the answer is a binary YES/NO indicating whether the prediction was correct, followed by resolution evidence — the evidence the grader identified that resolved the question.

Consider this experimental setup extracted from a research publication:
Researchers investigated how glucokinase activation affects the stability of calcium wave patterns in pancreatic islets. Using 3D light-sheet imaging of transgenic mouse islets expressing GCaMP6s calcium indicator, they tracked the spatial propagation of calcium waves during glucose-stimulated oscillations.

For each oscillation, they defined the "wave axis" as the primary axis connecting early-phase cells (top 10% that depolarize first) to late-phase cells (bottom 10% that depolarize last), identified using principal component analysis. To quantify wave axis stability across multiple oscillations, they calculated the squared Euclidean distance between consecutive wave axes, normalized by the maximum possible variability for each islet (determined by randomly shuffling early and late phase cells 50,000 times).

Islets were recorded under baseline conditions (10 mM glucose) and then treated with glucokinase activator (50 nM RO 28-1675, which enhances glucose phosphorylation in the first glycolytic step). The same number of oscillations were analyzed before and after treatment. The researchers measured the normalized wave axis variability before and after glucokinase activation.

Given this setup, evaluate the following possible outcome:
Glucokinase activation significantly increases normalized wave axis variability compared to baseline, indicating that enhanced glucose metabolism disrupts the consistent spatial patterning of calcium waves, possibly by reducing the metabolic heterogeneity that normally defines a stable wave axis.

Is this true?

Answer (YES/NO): NO